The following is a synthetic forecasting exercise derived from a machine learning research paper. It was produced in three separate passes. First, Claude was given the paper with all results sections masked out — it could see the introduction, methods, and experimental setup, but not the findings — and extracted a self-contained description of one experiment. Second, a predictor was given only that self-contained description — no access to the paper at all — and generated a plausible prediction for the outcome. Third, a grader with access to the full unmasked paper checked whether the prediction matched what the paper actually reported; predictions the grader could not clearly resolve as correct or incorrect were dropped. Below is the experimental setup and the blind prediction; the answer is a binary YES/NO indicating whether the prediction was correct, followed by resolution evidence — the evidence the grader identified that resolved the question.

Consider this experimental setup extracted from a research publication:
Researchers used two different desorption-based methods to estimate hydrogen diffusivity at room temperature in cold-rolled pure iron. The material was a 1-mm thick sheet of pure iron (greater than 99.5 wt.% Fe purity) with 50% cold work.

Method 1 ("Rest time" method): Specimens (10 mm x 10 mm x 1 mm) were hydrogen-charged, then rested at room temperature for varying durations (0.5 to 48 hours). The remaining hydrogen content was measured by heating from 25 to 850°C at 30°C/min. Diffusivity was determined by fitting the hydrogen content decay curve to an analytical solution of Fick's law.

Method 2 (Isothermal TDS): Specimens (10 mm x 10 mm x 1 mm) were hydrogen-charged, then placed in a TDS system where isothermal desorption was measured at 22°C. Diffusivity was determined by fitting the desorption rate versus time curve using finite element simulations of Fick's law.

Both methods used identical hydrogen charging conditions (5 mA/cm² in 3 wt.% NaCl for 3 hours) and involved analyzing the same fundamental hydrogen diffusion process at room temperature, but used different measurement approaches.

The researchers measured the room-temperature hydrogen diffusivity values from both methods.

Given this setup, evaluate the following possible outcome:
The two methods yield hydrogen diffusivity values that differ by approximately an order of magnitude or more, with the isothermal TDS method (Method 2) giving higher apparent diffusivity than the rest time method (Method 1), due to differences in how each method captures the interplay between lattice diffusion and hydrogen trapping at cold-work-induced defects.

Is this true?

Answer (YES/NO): NO